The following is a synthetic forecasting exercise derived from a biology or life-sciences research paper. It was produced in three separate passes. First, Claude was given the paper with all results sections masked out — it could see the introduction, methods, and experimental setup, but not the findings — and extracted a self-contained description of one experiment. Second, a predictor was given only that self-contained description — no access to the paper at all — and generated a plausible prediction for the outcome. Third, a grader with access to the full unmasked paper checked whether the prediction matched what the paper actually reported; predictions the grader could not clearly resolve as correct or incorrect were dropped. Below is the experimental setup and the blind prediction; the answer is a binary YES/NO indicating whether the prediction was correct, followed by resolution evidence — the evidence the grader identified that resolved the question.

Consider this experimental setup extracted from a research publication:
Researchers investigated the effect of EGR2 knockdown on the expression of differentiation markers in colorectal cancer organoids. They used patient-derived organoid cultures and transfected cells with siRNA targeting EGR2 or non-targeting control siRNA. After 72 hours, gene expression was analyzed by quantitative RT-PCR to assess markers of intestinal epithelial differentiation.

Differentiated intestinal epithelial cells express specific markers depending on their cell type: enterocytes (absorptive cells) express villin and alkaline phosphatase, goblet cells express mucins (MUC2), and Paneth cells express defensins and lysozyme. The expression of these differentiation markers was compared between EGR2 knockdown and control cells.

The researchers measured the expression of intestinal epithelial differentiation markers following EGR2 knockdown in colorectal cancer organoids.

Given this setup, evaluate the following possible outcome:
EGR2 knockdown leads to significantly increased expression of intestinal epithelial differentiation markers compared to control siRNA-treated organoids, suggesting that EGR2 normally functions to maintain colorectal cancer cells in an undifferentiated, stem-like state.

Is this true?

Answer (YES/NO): YES